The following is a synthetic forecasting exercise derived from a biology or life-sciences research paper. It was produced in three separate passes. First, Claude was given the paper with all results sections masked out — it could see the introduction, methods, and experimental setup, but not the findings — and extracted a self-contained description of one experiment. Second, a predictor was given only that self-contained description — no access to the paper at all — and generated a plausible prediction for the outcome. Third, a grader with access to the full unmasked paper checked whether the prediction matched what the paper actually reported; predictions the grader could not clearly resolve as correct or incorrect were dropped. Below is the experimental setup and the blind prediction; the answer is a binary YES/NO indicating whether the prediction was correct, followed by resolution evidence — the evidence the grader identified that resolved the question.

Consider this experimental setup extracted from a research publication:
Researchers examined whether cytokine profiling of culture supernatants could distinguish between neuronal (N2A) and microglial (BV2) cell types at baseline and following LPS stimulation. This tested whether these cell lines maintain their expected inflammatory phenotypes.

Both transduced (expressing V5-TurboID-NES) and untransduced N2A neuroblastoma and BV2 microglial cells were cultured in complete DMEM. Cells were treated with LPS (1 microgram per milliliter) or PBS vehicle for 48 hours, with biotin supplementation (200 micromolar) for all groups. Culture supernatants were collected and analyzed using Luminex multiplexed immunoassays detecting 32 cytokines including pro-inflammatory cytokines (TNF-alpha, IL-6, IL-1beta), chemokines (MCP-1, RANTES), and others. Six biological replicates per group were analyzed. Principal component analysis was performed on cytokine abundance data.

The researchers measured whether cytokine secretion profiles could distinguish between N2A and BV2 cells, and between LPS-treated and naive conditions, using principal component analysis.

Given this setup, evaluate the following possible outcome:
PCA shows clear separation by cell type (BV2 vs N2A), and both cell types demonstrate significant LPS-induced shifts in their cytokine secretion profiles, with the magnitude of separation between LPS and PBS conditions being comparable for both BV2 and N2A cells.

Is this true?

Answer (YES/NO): NO